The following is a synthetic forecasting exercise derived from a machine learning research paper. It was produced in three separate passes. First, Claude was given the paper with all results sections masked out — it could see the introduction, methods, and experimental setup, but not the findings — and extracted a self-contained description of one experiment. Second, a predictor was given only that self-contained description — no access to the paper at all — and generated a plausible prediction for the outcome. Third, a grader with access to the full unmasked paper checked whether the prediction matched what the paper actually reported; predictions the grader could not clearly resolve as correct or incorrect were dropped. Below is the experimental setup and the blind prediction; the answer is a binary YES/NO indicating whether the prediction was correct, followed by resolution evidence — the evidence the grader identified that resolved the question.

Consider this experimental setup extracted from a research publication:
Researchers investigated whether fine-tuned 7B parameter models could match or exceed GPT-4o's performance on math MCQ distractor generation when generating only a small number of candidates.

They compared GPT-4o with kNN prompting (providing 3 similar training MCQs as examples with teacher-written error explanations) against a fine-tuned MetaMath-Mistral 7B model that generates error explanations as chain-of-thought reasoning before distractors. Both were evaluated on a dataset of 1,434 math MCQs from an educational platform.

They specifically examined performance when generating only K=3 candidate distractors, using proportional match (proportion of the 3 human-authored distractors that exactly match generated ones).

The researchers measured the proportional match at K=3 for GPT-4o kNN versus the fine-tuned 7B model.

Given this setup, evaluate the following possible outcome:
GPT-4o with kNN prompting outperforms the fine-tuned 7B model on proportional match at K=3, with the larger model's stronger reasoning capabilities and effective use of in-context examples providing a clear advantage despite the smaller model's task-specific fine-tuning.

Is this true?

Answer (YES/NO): YES